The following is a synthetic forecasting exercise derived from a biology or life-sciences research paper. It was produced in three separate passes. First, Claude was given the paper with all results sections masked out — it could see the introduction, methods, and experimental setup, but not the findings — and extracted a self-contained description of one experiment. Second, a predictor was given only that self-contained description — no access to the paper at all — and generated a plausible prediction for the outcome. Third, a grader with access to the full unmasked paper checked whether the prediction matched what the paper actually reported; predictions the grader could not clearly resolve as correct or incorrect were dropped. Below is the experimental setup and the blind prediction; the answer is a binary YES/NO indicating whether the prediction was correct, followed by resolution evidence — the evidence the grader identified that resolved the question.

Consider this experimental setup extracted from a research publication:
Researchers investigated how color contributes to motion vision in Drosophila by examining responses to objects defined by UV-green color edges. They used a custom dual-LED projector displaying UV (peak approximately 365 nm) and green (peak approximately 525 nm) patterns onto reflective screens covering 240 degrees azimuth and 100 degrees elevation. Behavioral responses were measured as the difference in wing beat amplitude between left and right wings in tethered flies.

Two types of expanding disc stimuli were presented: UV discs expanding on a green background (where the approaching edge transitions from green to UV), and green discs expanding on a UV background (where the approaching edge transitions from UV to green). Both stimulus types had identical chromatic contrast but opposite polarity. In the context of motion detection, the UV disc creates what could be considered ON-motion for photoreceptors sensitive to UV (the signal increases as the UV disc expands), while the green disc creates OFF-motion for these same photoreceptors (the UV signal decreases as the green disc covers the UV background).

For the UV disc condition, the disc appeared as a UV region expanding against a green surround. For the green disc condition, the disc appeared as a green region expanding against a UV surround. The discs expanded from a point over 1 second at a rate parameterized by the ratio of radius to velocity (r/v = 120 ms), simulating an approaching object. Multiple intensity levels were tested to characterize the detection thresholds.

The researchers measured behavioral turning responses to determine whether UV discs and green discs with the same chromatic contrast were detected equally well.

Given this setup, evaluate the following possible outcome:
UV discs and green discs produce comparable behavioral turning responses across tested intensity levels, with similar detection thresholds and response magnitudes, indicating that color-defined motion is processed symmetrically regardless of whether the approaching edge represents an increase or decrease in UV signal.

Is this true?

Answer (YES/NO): NO